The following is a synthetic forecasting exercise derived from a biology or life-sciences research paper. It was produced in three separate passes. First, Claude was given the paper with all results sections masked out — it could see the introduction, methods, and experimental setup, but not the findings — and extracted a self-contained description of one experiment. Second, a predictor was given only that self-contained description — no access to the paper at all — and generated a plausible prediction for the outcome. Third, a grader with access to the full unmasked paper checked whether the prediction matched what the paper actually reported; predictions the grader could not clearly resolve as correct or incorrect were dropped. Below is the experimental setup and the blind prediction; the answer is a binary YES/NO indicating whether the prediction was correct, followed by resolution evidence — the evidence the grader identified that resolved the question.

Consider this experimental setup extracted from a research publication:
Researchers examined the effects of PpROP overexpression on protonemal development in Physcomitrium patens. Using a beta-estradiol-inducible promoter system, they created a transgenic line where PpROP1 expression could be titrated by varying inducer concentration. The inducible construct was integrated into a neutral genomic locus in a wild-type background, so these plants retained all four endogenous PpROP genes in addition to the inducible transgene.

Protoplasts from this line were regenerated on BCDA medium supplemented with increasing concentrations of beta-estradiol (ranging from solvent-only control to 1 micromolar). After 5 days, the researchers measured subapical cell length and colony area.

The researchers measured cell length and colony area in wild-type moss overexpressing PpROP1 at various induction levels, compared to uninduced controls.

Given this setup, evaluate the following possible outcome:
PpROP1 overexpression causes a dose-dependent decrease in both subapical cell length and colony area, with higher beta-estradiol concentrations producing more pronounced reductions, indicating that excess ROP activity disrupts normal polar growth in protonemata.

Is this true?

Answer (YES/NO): YES